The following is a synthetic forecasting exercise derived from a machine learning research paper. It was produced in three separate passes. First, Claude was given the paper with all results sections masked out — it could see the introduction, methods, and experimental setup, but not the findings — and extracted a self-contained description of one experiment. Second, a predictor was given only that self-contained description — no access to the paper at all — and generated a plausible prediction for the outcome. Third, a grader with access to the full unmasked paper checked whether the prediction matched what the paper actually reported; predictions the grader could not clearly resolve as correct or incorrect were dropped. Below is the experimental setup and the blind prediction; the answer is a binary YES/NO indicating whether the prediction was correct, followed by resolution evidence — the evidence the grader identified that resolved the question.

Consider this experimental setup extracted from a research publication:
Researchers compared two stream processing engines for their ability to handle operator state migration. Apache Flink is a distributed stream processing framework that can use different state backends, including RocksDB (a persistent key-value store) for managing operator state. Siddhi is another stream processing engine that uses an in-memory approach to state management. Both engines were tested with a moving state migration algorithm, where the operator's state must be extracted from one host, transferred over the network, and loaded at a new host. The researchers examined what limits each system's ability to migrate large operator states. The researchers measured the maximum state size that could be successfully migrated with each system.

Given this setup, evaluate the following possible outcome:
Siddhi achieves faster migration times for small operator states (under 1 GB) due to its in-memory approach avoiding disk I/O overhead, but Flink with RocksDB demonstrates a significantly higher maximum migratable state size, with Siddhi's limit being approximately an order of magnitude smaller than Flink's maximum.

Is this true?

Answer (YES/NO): NO